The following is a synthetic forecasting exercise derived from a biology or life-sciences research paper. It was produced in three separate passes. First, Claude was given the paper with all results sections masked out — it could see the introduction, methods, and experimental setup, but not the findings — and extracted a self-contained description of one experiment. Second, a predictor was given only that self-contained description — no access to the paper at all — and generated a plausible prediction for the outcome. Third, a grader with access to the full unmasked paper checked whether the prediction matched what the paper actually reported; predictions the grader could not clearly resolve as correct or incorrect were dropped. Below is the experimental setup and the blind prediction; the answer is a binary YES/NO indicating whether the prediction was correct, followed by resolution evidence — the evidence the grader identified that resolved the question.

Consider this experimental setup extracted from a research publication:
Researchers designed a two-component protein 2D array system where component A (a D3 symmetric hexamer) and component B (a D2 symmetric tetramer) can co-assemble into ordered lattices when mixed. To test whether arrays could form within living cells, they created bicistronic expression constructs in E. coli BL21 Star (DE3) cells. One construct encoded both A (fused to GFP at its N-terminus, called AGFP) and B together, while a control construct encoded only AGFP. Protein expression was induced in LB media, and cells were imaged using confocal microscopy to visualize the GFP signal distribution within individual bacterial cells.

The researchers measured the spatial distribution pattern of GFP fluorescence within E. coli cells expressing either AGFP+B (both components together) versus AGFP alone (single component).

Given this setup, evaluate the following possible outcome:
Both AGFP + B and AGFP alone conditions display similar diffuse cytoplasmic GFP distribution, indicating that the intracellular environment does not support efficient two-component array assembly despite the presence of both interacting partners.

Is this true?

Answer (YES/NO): NO